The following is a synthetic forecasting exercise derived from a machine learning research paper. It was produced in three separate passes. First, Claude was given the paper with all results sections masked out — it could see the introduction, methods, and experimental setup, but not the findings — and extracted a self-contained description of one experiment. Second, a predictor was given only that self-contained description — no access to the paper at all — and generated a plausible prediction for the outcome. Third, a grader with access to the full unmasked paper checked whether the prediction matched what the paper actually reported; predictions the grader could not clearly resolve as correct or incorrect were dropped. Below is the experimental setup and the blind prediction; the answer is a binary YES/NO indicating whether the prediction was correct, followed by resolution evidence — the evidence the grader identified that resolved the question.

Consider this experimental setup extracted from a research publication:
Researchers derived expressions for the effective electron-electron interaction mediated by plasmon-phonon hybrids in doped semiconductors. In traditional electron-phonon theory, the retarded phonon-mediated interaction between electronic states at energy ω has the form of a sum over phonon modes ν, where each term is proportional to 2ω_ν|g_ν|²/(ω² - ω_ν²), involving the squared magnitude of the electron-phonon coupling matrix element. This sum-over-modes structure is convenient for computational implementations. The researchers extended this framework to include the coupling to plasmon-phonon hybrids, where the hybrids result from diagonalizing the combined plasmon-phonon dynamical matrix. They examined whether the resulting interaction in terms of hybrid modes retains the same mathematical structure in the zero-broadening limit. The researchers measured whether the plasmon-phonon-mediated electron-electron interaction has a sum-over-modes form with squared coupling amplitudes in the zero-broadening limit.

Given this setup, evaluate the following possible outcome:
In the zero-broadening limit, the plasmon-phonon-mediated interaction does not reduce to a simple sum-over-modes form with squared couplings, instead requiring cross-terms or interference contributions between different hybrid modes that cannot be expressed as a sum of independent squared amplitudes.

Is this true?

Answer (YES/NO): NO